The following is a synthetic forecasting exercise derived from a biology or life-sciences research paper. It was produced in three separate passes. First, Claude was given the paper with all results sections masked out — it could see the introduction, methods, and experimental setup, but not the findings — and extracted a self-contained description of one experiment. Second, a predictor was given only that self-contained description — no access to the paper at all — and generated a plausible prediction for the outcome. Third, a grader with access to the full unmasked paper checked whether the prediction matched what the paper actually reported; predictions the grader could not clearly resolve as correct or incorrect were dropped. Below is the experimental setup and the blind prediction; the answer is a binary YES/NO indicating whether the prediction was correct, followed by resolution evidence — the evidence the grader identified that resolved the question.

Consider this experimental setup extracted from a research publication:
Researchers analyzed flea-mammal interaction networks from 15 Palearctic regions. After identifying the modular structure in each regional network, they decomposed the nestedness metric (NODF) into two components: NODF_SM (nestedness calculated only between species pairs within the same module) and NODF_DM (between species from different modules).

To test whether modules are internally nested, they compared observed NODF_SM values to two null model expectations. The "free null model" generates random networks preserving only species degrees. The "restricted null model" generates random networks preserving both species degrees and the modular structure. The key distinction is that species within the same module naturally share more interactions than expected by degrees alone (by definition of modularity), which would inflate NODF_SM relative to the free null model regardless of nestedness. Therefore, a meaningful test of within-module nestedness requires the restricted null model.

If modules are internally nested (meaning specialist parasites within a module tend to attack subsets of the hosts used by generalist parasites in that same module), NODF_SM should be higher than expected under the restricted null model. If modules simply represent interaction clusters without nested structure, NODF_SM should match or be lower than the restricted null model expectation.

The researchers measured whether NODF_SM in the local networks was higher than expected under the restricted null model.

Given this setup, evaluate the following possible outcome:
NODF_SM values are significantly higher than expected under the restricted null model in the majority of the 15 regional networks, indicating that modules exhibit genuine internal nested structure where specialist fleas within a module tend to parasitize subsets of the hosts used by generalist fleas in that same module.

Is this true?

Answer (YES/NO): YES